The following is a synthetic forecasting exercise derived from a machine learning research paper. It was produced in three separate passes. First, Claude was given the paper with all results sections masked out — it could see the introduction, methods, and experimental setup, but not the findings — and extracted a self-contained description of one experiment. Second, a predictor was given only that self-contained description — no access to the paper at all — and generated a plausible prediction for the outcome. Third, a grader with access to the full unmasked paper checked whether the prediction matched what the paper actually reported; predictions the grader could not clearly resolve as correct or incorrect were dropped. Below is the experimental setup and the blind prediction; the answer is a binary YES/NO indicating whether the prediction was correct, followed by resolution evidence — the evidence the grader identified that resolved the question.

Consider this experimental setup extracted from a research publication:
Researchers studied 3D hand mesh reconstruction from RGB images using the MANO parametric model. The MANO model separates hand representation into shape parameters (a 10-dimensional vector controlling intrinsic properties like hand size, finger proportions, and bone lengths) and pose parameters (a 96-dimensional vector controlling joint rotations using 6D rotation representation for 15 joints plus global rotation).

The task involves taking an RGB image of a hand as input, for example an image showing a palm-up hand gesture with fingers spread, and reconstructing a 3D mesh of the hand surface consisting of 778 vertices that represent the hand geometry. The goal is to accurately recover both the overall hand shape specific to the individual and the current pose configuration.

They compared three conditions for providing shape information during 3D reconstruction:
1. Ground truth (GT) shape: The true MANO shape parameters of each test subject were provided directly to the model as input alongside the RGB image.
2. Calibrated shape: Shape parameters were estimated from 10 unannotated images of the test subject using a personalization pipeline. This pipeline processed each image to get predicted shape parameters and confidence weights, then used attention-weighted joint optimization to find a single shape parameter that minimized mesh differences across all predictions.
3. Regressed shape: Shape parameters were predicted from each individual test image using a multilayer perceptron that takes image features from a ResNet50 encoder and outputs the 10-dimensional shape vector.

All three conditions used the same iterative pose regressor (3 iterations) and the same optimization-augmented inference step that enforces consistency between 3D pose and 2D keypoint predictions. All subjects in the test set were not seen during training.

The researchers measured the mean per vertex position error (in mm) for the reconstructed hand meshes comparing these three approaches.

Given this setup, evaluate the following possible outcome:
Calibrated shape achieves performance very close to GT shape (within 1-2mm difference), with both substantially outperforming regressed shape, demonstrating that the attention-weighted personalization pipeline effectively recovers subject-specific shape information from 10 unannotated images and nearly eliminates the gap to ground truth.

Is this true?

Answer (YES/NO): NO